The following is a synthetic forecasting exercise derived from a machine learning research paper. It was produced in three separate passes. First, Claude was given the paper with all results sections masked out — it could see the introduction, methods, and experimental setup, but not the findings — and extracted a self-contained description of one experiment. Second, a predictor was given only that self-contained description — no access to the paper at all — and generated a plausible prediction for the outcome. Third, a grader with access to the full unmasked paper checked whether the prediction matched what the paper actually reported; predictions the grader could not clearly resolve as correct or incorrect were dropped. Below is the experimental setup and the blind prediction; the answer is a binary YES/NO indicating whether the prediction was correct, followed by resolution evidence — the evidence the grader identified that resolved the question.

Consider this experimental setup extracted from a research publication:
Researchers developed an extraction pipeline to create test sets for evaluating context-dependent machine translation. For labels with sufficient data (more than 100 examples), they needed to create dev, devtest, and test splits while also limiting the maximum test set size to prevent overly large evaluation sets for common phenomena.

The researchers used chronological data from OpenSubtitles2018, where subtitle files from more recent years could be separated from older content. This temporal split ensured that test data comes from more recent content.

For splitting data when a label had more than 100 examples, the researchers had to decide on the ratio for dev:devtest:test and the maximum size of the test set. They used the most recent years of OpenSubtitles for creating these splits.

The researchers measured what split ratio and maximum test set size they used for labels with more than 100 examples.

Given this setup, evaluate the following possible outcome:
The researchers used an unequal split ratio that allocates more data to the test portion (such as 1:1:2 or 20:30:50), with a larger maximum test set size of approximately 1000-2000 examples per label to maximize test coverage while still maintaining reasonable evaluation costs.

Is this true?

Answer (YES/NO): NO